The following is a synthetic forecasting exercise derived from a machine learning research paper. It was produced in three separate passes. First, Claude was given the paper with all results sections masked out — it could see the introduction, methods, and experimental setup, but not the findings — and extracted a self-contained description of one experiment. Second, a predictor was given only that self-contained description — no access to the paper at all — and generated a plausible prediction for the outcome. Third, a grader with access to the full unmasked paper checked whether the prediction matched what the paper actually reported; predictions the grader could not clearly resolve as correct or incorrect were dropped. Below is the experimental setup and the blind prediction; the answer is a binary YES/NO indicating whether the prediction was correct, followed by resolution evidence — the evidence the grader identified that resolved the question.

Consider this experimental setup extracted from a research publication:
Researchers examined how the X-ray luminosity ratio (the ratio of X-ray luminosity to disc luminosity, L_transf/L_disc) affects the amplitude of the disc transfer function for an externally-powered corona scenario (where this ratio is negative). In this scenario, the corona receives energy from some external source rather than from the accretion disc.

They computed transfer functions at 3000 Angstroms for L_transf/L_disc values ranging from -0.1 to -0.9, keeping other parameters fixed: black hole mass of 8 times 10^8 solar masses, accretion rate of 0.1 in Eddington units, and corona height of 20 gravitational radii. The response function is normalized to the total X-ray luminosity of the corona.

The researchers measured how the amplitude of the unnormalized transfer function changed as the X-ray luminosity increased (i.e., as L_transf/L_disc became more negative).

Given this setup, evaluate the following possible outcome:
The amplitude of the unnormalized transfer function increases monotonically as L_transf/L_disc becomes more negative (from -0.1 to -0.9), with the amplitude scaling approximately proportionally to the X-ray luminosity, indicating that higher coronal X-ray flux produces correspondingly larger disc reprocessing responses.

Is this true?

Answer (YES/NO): NO